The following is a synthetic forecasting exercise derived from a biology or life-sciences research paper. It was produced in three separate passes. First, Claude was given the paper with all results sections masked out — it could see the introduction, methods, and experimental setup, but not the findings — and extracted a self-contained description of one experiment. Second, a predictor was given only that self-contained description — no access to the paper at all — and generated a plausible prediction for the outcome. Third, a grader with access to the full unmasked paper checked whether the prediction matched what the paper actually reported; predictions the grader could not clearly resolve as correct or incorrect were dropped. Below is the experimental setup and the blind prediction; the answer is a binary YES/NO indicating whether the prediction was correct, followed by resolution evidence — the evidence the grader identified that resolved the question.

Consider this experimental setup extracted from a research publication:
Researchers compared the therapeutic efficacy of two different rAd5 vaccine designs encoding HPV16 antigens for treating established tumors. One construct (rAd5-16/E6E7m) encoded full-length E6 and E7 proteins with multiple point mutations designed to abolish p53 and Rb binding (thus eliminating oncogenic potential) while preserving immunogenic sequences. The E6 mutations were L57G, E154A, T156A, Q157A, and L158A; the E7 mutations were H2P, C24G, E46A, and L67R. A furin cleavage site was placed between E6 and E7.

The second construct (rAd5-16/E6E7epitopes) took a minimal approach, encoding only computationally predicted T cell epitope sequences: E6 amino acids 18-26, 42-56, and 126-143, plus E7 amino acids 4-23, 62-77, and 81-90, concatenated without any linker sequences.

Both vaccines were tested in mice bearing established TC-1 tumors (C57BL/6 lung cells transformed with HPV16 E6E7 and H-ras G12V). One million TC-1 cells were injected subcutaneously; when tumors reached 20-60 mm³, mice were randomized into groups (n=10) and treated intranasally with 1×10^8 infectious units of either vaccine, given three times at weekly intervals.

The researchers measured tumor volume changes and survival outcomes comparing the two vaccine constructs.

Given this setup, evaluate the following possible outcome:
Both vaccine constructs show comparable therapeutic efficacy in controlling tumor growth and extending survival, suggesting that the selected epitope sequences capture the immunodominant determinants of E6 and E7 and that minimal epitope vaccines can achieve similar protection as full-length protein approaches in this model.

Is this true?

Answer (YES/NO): NO